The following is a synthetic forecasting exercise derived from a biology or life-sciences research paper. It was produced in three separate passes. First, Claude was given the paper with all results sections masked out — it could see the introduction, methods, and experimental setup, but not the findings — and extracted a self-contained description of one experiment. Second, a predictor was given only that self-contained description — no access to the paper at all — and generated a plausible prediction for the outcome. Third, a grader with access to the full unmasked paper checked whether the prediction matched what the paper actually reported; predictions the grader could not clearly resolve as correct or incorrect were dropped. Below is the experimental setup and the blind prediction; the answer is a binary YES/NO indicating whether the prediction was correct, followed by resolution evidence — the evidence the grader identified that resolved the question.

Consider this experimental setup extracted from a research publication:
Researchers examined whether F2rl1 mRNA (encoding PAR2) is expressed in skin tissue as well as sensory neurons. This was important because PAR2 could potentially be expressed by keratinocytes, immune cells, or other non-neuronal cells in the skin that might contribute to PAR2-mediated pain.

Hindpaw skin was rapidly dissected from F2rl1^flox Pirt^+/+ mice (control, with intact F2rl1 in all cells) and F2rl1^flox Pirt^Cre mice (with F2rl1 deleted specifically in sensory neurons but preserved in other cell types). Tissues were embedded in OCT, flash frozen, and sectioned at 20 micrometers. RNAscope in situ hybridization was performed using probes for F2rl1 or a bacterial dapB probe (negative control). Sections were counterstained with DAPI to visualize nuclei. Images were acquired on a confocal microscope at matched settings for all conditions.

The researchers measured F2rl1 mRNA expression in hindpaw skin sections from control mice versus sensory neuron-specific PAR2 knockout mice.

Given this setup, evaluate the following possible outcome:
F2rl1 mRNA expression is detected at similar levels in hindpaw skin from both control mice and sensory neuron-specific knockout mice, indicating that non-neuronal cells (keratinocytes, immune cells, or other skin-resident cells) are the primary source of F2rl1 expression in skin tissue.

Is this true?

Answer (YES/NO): YES